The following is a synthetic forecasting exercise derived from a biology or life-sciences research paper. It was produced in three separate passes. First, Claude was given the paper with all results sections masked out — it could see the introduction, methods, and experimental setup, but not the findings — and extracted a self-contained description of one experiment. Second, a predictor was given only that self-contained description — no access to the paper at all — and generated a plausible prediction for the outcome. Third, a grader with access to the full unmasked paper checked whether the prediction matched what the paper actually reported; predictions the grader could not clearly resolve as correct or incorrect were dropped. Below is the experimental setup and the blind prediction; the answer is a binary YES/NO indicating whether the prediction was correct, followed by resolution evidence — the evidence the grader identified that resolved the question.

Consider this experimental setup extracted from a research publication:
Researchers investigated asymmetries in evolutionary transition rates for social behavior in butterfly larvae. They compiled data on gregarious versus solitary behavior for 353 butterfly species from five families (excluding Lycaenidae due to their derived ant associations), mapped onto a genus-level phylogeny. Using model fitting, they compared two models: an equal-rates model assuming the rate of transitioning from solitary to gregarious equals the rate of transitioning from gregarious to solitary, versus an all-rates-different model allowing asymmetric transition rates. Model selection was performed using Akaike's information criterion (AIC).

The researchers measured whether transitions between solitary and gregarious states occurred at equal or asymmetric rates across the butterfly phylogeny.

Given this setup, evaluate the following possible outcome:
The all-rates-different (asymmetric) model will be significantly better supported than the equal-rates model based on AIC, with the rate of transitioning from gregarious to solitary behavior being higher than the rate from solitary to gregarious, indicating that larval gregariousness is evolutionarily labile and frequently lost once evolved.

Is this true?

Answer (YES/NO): YES